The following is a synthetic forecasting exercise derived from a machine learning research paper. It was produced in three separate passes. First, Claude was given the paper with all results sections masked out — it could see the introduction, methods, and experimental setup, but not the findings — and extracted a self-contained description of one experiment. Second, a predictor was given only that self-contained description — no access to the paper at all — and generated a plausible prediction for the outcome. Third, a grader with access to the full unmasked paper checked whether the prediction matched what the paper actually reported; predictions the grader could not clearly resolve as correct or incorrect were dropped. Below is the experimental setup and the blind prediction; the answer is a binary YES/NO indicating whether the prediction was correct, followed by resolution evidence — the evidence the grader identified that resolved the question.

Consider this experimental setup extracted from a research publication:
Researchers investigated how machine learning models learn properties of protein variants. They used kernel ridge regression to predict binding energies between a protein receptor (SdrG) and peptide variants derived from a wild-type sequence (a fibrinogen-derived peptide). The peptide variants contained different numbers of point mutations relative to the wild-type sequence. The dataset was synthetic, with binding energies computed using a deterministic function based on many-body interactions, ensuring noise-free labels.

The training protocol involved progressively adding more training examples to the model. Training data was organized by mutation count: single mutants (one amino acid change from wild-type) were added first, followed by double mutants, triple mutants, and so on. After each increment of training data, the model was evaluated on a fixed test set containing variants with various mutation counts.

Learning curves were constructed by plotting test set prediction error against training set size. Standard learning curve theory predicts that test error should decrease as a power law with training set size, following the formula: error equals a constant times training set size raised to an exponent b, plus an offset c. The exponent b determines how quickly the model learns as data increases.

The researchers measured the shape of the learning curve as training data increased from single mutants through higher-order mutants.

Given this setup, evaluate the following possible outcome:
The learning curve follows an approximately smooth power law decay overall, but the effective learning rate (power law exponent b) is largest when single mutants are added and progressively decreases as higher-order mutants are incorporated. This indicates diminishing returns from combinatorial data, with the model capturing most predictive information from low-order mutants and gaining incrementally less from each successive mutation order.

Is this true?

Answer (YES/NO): NO